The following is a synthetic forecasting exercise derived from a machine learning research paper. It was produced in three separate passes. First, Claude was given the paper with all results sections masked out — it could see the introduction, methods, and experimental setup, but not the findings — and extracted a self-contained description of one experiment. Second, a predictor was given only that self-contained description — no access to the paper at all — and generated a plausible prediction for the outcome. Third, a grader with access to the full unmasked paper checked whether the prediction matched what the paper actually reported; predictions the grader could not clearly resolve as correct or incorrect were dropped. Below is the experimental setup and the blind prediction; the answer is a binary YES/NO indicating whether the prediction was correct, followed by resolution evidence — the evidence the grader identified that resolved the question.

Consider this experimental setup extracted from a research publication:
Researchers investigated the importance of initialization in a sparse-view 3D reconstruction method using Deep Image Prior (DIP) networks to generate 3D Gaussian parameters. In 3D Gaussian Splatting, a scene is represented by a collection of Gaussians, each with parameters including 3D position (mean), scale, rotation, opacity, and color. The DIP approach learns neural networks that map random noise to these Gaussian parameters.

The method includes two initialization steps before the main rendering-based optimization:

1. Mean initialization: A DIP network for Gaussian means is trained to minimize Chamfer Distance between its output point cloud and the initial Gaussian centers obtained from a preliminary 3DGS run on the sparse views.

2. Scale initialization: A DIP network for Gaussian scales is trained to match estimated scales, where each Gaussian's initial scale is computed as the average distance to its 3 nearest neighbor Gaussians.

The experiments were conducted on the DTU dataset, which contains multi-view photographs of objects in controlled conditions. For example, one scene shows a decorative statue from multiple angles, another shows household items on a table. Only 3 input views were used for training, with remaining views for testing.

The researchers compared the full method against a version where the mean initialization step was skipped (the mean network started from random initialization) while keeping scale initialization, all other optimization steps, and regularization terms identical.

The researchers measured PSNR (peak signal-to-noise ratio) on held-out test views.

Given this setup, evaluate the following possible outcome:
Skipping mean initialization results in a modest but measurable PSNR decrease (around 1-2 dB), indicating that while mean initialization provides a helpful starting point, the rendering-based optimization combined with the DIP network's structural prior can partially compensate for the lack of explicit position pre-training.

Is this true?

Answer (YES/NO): NO